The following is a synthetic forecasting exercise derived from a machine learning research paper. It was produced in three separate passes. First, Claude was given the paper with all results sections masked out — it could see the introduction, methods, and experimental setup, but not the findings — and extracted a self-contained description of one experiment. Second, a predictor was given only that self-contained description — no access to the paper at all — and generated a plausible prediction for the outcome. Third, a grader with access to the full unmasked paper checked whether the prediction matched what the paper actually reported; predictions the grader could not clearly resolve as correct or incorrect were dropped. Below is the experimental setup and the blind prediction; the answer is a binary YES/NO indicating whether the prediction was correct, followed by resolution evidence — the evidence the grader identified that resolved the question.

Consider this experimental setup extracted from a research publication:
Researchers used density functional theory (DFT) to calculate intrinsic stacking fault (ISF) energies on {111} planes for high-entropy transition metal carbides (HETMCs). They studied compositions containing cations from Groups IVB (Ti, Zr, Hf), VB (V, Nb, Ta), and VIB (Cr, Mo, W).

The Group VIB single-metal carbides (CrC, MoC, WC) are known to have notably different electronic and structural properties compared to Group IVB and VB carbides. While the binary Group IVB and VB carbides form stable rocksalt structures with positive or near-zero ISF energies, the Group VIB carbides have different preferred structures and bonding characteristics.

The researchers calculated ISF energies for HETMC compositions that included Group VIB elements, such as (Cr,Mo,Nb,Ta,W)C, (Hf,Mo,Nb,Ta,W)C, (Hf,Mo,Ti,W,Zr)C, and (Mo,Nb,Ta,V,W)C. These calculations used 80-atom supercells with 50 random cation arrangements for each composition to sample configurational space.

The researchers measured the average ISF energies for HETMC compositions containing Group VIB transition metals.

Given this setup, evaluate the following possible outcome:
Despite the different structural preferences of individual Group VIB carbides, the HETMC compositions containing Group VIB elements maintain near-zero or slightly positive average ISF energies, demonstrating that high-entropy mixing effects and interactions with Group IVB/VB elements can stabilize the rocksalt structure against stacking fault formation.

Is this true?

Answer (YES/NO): NO